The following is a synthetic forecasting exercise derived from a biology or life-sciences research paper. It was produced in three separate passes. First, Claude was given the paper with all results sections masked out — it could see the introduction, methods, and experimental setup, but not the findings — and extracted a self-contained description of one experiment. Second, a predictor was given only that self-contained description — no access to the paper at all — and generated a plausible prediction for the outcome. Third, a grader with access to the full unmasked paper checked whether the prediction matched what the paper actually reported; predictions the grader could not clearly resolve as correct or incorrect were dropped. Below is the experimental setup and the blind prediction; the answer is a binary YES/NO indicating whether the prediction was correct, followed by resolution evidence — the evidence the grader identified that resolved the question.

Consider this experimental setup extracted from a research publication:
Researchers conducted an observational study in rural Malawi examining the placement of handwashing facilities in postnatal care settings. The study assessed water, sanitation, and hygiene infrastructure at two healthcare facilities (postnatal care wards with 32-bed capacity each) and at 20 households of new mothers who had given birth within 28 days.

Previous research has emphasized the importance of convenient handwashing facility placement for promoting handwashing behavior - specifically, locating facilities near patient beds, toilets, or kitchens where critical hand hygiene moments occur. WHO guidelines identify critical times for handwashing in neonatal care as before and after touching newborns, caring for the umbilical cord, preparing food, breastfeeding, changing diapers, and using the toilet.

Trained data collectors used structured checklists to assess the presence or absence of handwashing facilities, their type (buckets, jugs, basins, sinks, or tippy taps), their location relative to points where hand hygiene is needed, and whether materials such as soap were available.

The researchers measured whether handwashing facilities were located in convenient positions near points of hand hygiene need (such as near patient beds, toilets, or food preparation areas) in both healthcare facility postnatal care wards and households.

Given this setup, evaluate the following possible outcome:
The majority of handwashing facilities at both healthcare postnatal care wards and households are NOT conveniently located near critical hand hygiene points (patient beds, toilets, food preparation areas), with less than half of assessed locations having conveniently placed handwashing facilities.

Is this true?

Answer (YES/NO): NO